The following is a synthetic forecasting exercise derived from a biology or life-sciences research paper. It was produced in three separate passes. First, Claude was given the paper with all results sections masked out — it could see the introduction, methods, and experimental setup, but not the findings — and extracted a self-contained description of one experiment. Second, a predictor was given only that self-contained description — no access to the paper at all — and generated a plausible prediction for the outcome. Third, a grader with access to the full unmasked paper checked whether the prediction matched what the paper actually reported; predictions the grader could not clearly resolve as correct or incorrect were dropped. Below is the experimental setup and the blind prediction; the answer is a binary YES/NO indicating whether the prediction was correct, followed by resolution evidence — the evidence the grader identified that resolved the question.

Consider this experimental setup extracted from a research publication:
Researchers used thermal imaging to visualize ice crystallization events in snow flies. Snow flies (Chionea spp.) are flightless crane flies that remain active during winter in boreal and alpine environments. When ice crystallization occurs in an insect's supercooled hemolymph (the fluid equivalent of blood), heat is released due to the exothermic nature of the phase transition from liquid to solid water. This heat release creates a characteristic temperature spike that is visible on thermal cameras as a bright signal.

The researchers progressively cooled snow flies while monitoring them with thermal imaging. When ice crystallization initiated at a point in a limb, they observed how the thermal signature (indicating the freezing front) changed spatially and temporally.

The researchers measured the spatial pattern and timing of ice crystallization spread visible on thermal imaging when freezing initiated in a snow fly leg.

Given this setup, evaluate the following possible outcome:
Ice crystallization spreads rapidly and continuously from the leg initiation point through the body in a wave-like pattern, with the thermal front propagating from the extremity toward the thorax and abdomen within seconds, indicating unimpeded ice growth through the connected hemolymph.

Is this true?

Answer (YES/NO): NO